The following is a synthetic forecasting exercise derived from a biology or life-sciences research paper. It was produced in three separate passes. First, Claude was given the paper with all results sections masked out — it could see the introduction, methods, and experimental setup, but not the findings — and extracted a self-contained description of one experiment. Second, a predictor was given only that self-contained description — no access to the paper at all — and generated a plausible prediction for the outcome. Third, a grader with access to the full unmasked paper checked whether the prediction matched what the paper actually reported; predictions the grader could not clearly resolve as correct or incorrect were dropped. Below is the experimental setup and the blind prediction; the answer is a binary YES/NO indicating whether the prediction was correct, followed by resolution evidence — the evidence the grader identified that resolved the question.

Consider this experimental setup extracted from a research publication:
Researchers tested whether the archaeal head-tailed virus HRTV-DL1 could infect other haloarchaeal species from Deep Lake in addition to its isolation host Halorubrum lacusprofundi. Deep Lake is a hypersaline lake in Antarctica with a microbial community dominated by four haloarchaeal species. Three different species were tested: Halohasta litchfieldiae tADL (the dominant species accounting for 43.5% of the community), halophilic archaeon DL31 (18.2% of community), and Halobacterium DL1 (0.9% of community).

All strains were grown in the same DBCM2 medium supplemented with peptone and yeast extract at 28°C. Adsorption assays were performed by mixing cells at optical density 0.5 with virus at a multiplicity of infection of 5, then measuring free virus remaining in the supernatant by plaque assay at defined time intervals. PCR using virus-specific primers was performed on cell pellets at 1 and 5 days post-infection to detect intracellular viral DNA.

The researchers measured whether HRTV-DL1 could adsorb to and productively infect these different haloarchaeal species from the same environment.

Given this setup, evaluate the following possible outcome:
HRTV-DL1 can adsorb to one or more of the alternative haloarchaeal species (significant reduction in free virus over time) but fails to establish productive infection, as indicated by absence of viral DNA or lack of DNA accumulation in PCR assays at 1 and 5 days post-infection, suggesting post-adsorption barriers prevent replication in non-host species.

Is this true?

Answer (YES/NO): NO